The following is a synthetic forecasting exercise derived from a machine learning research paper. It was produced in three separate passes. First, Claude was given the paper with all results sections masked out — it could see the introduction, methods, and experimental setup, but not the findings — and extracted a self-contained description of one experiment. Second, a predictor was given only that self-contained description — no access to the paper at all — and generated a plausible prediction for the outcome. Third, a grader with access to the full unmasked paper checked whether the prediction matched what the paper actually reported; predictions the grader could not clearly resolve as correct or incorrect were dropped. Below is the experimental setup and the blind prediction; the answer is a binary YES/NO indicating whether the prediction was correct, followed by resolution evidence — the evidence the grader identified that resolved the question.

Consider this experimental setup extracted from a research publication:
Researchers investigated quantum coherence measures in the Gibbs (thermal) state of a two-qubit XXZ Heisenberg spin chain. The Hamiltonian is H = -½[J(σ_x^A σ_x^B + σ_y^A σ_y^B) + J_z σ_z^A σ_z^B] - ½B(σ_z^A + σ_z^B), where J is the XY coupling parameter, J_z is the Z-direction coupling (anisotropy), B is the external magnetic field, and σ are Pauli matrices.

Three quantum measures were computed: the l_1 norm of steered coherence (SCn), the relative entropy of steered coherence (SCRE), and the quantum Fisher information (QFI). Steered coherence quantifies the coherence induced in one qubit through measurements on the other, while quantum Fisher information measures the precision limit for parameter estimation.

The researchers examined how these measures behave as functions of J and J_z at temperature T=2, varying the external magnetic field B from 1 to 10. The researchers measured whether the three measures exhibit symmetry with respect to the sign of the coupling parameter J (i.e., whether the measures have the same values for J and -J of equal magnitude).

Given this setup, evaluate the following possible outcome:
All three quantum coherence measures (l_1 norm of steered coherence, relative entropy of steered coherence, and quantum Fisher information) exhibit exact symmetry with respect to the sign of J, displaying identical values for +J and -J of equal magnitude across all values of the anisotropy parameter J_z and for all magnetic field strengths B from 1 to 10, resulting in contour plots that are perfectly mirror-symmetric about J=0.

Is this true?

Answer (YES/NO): YES